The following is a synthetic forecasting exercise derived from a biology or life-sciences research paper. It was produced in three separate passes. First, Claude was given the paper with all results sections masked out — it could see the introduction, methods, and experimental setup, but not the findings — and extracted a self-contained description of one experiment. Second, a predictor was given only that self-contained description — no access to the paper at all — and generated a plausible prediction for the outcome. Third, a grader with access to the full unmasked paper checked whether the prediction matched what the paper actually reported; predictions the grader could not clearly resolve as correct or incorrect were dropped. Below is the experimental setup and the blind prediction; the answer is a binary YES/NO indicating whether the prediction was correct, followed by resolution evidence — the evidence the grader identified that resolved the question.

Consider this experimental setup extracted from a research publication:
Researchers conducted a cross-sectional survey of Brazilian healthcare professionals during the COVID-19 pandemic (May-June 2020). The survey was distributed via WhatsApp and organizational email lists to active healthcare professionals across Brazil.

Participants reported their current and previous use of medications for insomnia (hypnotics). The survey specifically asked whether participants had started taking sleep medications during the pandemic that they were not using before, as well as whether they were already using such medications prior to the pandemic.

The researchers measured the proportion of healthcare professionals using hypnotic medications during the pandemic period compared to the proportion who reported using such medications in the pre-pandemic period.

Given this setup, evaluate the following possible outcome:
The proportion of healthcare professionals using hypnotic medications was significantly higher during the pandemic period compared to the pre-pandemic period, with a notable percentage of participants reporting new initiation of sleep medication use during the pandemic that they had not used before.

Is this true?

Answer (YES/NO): YES